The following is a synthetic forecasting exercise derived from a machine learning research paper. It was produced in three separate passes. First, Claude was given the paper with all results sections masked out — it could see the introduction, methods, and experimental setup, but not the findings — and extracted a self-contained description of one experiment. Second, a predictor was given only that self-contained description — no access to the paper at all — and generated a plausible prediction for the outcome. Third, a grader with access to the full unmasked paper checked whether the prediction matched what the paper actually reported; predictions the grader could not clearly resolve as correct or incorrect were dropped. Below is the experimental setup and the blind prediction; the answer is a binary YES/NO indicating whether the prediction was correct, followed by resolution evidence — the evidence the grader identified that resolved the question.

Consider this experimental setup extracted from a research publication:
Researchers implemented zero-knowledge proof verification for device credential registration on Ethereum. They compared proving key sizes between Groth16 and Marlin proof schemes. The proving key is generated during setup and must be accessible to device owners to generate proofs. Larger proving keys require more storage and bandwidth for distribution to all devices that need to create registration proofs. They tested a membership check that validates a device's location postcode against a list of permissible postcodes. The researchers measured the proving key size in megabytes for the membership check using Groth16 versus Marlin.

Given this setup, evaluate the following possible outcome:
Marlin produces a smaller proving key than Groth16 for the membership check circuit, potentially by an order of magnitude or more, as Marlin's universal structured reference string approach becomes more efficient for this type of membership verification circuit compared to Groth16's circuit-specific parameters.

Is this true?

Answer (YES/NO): NO